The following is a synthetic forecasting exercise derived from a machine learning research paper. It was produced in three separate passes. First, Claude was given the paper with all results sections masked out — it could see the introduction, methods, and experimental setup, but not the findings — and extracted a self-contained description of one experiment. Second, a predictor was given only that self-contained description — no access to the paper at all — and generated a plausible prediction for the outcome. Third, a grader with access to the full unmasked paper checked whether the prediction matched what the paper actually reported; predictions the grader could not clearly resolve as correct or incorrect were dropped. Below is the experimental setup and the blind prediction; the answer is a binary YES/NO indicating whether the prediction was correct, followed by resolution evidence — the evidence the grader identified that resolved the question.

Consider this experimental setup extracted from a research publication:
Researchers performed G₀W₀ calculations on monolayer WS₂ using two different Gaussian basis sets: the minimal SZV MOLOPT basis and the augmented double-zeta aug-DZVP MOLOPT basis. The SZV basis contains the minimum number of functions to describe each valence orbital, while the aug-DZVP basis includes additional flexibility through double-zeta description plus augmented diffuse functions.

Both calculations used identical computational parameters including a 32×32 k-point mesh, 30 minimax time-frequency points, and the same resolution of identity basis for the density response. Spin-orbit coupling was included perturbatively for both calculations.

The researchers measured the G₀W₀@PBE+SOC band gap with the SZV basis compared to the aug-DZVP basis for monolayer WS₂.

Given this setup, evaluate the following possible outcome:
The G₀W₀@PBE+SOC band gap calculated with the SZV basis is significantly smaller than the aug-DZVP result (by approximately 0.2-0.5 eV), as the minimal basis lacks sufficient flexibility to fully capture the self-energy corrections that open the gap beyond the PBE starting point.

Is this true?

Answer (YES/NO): NO